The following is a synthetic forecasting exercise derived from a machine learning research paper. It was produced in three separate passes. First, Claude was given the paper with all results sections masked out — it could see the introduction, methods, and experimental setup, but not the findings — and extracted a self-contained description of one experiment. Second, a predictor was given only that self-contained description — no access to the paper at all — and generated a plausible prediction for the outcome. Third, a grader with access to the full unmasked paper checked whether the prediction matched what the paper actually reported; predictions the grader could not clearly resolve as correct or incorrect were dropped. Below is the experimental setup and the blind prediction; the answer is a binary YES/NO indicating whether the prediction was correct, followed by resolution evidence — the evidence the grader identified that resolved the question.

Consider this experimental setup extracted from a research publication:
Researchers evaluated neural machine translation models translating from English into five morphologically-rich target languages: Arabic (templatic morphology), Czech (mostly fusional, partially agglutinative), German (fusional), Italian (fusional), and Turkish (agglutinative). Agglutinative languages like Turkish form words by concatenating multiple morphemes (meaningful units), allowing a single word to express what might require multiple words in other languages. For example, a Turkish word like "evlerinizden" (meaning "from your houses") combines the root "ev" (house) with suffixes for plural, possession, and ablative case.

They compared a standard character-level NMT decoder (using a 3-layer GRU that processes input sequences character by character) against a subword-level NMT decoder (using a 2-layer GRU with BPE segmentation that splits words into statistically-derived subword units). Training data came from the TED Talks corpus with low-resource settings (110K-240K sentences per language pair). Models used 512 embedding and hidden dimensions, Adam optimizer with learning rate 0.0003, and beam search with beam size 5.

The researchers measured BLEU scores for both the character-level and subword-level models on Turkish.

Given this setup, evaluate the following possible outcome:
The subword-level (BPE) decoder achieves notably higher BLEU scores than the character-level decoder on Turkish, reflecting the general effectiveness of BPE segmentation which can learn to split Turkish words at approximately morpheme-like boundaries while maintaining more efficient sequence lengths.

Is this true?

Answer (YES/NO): NO